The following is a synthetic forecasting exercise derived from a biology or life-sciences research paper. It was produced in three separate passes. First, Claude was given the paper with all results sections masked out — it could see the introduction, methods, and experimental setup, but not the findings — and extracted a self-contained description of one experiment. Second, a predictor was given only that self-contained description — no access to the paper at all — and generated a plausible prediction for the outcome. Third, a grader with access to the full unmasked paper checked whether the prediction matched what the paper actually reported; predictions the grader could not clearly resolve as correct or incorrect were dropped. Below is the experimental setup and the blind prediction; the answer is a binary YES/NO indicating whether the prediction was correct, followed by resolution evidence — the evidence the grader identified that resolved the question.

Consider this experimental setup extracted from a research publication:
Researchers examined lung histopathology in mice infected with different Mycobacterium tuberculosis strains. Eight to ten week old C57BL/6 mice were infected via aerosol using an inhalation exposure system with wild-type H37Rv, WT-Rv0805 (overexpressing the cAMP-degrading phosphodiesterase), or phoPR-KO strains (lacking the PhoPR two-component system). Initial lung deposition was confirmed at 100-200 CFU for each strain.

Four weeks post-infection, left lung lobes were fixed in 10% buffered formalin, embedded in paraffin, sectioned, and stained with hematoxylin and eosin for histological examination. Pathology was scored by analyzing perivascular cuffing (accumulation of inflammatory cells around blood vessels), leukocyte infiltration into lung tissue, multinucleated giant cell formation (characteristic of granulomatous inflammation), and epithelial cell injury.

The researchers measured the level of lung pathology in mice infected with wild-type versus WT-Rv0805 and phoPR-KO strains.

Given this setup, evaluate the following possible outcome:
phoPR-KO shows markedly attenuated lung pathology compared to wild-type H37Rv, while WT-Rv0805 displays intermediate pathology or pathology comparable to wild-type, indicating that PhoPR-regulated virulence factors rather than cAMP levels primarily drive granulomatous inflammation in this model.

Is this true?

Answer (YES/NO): NO